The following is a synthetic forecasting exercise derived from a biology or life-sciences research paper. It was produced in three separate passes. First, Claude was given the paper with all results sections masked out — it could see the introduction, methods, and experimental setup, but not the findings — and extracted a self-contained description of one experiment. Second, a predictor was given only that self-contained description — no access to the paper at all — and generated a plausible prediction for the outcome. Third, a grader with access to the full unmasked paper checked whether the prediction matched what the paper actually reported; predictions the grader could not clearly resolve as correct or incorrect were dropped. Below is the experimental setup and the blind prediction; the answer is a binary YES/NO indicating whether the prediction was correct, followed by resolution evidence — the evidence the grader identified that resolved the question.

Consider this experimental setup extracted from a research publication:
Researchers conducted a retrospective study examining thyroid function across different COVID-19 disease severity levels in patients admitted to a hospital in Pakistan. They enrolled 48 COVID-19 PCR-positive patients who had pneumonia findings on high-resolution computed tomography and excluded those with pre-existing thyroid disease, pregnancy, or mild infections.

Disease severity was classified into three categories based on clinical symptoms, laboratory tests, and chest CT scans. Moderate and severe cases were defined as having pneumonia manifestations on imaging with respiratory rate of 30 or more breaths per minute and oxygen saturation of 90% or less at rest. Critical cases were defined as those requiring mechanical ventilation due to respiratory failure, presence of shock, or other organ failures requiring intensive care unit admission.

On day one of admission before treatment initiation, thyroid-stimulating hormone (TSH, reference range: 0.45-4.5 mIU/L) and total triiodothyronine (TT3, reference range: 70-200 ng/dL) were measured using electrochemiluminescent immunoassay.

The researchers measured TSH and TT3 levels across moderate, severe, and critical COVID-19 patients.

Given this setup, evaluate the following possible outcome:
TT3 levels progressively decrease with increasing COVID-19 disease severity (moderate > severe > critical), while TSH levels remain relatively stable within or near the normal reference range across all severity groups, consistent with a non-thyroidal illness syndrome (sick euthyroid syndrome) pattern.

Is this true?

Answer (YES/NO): NO